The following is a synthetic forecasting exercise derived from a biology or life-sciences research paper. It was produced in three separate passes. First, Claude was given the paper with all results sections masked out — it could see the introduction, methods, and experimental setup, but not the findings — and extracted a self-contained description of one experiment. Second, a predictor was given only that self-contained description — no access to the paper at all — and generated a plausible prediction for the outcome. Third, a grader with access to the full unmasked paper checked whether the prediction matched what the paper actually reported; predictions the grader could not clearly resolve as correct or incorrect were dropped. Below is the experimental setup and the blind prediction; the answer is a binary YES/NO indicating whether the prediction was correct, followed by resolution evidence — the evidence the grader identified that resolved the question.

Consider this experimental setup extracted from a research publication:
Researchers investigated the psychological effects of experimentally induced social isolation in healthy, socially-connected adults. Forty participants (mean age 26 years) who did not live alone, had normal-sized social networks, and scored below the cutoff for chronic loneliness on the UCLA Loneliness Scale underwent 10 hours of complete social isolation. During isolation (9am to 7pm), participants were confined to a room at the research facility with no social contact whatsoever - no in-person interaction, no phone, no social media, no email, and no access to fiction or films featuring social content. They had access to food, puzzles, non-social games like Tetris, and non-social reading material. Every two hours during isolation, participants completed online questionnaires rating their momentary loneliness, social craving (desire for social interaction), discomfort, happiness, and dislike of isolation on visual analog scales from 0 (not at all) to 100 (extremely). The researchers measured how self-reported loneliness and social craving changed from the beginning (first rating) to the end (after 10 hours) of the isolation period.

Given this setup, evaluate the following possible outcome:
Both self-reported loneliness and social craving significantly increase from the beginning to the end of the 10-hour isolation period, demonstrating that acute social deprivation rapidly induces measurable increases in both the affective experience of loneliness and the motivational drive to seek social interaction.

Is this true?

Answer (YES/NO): YES